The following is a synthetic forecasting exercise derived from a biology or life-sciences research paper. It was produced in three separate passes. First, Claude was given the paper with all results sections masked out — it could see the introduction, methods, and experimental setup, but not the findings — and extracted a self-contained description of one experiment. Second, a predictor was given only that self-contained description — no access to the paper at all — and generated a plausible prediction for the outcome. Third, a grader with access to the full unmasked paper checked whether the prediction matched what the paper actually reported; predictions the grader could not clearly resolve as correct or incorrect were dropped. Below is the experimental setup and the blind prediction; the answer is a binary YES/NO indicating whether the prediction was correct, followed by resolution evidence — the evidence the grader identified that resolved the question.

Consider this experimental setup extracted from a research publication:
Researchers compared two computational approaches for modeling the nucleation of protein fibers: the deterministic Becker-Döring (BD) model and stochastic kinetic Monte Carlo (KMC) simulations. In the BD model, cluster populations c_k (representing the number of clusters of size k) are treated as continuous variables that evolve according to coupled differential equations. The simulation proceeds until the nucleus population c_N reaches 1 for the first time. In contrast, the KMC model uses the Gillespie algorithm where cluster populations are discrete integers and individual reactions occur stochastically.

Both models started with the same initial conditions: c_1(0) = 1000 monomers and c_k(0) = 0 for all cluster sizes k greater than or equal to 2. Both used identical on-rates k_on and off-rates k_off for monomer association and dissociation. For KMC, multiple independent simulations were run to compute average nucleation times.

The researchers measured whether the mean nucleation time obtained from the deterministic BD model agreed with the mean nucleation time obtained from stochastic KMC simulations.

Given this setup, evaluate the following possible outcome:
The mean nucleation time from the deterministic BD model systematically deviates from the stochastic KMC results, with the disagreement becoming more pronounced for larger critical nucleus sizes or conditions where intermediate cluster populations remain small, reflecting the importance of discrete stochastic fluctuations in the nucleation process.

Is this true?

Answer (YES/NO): NO